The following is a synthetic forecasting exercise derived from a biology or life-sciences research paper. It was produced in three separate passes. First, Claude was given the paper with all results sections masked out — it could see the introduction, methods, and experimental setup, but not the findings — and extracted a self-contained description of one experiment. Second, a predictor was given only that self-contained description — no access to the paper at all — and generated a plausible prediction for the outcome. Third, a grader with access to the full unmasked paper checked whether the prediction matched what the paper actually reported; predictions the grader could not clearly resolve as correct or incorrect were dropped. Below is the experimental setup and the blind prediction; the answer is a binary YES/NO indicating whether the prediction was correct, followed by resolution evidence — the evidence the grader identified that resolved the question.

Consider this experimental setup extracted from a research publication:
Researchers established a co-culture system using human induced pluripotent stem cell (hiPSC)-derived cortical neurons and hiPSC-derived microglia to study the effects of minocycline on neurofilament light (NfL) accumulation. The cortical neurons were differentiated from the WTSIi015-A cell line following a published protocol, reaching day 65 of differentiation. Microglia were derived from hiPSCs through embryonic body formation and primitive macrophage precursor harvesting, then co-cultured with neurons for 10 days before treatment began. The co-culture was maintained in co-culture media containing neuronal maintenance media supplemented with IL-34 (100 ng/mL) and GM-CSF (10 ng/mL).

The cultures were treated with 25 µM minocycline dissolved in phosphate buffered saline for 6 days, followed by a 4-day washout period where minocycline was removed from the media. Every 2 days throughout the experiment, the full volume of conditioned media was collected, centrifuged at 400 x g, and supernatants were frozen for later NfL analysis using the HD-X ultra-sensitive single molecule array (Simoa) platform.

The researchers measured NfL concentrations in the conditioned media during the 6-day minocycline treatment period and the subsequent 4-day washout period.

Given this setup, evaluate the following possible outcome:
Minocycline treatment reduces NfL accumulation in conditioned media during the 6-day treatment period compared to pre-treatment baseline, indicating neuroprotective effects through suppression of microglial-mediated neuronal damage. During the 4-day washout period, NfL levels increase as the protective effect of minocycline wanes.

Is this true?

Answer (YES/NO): NO